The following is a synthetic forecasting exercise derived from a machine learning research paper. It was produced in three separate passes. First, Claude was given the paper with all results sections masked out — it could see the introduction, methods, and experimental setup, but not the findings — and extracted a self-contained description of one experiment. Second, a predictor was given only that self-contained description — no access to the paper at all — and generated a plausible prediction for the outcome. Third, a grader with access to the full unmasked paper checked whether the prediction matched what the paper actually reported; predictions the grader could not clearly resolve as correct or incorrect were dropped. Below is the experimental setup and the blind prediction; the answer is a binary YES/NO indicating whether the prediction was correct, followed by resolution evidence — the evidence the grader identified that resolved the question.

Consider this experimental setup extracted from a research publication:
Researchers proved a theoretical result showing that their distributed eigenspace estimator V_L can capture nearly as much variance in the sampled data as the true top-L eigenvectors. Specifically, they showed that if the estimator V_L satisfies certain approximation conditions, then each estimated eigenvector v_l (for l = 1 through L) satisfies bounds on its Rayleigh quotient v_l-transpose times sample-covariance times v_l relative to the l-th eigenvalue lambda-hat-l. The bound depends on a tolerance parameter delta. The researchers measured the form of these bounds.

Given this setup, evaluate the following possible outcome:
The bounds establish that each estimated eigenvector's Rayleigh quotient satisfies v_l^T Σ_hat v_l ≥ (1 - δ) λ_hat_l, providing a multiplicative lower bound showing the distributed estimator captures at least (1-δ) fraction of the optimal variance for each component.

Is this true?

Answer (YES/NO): YES